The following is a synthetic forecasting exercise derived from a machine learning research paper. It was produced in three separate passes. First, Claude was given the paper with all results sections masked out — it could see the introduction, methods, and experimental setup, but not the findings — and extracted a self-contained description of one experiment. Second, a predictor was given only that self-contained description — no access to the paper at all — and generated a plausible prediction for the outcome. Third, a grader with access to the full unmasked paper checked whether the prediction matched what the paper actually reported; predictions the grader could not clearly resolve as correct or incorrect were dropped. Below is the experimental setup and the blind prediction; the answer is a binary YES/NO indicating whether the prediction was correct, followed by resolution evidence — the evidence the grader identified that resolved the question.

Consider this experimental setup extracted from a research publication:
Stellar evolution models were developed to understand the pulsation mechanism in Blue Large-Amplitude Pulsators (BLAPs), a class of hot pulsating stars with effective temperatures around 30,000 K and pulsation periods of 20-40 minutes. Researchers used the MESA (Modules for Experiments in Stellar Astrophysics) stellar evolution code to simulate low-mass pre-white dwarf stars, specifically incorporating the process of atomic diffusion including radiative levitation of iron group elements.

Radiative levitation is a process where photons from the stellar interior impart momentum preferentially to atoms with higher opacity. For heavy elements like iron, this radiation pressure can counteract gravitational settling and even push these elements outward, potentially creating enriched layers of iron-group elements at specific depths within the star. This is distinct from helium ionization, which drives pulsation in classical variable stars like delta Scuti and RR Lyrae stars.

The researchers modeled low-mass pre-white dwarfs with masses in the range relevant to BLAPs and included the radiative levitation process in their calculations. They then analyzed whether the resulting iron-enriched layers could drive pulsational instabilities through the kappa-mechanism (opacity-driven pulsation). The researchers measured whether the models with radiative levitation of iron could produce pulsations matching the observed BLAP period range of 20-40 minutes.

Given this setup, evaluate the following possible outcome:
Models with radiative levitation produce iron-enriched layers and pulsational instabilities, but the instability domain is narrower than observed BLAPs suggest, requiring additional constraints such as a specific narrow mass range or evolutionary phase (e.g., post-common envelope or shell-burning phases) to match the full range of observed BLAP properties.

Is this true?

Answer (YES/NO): NO